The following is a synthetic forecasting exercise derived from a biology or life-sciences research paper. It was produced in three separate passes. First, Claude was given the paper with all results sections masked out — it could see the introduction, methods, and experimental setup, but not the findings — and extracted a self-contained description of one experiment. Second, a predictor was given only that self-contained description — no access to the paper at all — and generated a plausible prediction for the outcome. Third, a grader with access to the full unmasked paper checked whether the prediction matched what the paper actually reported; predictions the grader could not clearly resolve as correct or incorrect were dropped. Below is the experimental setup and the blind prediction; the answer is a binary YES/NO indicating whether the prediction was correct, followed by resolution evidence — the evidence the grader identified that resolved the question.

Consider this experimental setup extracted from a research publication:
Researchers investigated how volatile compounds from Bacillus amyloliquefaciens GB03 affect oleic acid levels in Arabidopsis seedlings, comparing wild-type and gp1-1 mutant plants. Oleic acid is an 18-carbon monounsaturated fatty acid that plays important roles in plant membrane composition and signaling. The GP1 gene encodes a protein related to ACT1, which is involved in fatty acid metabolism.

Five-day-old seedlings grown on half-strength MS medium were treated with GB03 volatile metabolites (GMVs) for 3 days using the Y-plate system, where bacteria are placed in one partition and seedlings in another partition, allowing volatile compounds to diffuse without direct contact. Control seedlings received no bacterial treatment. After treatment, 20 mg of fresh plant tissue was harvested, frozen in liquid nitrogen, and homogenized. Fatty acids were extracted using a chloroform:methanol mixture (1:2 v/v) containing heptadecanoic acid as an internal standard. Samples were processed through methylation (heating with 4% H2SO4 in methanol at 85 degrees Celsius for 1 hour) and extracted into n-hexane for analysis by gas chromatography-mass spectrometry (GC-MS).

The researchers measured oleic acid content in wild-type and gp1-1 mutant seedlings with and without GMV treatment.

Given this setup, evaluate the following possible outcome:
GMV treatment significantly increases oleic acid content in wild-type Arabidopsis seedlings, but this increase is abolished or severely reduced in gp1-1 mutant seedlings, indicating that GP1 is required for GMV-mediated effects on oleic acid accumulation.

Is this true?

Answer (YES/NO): NO